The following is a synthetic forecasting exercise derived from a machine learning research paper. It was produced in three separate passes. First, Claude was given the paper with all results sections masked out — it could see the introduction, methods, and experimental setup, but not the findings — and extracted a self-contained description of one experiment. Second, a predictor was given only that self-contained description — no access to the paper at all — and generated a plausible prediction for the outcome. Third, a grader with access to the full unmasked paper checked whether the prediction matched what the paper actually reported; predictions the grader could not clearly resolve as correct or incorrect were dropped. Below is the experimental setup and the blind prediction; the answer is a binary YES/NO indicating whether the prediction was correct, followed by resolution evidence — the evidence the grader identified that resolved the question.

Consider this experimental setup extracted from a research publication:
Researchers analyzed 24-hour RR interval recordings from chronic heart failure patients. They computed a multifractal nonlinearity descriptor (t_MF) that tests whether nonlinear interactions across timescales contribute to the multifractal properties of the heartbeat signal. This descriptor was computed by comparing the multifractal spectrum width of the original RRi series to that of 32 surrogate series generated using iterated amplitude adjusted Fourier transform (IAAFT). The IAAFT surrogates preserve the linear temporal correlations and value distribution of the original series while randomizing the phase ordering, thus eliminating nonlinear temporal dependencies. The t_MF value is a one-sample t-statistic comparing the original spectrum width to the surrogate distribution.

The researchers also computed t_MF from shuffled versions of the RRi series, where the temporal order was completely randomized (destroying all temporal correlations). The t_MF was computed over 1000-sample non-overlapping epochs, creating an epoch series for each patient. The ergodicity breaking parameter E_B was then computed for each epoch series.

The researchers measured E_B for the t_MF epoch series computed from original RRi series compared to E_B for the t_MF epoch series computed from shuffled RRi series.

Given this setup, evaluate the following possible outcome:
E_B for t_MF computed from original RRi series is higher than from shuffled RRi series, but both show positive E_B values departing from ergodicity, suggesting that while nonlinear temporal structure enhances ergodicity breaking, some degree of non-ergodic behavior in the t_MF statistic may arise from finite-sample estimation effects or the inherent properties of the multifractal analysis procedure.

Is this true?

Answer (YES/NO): NO